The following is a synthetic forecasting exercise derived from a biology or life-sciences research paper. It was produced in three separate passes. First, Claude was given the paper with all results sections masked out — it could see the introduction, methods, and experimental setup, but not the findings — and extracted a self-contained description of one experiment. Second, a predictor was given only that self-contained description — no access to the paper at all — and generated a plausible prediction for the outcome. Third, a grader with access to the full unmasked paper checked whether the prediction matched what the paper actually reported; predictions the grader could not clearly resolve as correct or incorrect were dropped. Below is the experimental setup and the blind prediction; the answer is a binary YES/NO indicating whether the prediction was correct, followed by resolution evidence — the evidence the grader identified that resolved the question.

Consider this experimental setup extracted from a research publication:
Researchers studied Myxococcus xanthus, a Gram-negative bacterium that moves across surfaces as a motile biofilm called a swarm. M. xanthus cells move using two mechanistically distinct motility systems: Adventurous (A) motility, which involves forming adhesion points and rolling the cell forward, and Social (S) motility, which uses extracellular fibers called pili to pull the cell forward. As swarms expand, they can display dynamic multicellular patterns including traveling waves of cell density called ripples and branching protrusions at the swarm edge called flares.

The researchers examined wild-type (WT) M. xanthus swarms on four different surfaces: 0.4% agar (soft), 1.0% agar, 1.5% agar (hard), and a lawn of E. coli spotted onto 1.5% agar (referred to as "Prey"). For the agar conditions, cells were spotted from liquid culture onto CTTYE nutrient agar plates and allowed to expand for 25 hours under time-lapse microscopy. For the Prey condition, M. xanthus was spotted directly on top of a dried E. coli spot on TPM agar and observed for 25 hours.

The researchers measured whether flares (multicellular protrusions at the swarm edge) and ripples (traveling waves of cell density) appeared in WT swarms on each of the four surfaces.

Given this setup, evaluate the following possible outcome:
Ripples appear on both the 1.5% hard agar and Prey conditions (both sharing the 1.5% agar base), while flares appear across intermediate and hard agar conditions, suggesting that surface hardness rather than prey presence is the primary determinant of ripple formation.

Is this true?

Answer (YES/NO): NO